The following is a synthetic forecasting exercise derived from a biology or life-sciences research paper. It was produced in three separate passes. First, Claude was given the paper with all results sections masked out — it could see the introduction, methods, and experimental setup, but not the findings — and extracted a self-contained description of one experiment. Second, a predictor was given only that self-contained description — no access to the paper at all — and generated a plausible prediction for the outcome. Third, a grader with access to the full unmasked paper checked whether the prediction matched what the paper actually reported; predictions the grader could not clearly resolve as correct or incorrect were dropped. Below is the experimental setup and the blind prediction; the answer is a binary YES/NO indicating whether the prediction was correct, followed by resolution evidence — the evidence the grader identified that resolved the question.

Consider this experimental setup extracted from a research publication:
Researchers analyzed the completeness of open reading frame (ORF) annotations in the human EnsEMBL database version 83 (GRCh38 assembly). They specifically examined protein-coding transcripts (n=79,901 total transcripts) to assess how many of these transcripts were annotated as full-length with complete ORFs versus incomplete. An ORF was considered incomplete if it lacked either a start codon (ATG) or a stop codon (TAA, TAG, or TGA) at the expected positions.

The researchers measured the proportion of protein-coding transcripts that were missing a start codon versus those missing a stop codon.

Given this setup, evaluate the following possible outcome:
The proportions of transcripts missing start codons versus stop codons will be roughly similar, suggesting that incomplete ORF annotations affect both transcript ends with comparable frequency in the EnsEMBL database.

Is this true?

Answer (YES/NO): NO